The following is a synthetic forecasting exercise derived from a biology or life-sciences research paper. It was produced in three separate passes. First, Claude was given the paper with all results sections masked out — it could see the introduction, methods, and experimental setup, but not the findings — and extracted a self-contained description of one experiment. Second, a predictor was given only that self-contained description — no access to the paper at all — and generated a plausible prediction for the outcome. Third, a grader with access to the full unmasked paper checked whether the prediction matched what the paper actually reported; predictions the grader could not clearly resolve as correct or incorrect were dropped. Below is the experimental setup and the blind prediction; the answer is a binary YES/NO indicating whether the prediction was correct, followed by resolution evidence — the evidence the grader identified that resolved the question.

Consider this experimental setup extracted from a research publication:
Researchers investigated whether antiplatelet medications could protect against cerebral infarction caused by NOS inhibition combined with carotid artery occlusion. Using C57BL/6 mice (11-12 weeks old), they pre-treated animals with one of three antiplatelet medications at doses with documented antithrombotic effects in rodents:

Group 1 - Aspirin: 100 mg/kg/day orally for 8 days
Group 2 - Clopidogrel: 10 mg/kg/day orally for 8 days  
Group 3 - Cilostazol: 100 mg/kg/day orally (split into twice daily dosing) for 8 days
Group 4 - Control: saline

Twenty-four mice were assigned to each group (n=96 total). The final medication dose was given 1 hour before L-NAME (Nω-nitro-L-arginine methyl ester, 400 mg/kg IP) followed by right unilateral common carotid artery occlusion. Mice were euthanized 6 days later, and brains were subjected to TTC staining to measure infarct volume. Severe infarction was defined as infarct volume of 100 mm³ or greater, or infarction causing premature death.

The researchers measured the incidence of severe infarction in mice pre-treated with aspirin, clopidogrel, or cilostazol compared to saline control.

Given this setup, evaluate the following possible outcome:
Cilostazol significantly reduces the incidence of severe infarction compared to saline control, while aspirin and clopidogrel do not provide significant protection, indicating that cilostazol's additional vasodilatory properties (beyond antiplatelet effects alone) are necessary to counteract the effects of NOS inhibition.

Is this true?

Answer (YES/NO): YES